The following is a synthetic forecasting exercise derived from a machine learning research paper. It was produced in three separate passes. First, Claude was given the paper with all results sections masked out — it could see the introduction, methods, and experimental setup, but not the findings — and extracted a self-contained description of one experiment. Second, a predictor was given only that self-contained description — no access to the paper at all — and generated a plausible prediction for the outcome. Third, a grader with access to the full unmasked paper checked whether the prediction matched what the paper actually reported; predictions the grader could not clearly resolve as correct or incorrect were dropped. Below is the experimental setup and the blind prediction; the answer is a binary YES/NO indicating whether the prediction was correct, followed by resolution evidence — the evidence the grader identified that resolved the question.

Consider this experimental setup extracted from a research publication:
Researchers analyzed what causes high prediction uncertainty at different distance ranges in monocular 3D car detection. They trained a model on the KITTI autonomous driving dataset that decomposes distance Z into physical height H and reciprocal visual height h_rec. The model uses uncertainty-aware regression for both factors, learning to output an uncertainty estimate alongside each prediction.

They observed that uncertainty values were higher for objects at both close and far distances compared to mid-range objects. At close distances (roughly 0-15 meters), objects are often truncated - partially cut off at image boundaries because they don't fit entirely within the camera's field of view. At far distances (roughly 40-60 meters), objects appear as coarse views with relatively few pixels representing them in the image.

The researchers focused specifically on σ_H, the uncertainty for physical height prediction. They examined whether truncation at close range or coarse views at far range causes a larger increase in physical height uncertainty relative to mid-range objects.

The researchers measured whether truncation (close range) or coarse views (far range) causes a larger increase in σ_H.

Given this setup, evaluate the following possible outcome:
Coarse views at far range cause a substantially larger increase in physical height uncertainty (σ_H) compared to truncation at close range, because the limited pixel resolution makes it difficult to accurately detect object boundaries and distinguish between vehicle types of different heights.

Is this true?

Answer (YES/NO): NO